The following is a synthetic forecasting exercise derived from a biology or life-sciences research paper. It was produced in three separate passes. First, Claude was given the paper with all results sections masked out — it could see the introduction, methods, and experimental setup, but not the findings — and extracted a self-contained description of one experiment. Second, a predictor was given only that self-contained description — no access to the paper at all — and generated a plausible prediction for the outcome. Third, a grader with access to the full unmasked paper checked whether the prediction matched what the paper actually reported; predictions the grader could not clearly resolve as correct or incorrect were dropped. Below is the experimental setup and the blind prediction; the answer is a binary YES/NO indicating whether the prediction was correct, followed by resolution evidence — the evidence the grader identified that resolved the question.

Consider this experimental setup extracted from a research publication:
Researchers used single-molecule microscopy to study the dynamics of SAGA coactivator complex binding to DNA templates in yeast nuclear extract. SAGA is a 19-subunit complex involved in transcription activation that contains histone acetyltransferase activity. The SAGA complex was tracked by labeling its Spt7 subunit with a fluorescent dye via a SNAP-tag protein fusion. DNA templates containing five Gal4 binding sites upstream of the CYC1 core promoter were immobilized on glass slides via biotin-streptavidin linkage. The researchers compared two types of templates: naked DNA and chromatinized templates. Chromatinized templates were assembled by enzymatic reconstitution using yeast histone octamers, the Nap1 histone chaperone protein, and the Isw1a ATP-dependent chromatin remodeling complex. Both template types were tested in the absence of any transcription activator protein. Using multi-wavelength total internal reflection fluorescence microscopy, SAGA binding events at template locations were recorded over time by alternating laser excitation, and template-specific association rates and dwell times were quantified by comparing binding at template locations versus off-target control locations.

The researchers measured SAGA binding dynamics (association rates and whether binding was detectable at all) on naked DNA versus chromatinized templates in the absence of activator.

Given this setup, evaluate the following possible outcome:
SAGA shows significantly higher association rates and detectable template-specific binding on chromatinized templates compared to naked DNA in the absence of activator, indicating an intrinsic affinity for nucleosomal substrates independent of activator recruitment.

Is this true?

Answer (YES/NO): NO